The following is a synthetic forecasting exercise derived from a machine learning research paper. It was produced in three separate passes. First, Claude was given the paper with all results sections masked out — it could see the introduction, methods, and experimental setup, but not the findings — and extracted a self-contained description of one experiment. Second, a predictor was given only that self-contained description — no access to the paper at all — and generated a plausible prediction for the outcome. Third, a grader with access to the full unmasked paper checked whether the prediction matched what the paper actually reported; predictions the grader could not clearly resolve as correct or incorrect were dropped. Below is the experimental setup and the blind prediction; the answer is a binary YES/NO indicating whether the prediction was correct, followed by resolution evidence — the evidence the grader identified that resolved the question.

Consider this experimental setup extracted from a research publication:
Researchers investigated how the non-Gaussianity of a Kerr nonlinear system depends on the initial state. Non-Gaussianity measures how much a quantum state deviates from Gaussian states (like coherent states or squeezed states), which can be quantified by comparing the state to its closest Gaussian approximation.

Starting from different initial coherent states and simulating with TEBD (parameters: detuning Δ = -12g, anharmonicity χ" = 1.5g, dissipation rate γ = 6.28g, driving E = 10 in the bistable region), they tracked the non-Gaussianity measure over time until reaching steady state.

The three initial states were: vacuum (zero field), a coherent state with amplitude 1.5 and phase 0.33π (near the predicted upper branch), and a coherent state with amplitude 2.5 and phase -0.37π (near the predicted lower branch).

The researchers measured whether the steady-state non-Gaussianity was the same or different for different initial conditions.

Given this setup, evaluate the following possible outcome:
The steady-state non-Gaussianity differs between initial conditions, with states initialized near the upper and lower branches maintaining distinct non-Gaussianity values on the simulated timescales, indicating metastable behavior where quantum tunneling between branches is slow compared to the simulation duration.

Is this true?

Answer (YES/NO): YES